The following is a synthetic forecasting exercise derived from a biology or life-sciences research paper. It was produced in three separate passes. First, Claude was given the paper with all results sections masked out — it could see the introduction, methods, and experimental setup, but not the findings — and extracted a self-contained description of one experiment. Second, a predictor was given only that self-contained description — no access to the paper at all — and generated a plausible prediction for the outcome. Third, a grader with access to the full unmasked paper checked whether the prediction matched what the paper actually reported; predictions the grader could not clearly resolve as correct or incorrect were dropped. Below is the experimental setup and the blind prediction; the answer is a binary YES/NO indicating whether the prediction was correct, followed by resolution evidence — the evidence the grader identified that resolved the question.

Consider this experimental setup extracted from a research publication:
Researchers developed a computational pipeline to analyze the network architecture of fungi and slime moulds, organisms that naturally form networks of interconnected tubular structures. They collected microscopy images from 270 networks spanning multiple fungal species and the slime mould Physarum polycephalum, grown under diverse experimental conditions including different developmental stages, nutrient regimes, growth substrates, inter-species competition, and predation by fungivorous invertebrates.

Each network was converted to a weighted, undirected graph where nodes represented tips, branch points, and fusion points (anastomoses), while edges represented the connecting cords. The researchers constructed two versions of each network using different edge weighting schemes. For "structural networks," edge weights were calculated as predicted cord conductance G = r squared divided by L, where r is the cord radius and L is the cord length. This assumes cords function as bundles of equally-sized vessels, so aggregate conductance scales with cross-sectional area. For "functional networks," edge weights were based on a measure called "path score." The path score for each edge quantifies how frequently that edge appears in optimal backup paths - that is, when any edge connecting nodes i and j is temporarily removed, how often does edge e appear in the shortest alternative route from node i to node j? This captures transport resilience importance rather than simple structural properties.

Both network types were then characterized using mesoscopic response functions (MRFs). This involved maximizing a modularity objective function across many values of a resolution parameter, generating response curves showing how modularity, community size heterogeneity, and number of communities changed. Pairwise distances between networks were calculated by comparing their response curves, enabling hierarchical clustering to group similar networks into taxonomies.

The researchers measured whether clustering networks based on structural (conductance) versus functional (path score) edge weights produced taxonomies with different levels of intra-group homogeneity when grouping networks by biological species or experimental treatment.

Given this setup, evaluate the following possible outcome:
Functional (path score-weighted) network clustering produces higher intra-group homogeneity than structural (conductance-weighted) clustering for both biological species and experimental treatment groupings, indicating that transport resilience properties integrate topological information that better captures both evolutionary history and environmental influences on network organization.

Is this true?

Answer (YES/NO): YES